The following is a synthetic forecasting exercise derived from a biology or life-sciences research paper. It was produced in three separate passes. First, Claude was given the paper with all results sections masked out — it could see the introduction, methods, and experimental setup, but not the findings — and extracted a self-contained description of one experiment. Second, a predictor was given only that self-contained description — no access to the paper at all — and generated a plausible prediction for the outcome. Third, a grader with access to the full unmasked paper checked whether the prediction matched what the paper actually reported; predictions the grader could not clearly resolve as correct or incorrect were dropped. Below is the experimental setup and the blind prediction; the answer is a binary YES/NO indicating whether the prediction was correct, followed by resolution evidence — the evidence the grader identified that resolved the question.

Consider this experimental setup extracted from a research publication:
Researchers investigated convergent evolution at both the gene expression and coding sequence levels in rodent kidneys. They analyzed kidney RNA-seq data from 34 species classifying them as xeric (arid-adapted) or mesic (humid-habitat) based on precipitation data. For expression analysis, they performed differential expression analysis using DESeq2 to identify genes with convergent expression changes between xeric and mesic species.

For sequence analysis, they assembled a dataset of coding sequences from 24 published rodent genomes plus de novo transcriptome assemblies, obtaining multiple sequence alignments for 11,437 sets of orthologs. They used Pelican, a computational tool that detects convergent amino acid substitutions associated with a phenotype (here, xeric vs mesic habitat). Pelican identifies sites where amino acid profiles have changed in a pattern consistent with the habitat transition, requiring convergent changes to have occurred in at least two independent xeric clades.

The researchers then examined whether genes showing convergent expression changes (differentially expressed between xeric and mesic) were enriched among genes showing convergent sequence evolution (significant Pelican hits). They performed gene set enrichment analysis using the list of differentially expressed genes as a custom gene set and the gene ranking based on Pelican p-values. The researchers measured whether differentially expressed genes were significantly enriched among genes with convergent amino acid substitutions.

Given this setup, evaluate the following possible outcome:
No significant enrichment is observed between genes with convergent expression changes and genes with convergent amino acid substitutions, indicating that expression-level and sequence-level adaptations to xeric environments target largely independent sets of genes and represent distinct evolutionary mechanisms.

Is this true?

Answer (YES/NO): NO